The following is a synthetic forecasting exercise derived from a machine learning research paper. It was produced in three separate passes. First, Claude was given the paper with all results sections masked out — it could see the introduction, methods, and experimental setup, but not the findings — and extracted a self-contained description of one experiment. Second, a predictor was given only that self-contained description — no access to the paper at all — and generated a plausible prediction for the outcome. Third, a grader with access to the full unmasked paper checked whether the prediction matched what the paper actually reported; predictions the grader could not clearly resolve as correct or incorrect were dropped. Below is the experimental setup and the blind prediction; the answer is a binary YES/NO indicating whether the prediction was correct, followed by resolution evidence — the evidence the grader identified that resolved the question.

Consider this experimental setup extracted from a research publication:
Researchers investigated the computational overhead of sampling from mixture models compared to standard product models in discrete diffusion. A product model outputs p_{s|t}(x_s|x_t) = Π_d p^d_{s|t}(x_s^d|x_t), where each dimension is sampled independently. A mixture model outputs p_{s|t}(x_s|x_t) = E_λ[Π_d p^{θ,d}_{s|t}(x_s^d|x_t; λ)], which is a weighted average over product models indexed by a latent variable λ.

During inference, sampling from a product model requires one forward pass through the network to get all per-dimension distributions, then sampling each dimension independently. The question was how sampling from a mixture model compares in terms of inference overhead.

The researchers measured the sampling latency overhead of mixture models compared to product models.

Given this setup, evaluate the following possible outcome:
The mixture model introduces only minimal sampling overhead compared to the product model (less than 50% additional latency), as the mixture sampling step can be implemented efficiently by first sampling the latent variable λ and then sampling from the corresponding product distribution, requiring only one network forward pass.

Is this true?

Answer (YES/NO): YES